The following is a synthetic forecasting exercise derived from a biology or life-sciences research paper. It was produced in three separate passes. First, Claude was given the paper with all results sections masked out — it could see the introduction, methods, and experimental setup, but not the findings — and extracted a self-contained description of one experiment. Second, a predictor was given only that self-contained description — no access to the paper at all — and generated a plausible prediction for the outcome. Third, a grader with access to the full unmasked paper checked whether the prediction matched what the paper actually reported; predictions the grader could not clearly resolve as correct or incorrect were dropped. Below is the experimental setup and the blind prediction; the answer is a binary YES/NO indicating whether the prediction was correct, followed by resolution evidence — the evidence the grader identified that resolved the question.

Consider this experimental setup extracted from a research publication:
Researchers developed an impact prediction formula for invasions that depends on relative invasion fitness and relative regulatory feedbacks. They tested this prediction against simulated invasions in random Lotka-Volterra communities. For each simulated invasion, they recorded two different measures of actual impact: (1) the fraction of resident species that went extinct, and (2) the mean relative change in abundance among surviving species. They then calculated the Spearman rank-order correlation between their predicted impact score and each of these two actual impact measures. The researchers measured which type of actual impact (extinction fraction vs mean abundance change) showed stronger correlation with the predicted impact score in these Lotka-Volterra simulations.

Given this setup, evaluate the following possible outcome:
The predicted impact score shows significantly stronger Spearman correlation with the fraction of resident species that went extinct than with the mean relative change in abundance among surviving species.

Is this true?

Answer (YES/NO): YES